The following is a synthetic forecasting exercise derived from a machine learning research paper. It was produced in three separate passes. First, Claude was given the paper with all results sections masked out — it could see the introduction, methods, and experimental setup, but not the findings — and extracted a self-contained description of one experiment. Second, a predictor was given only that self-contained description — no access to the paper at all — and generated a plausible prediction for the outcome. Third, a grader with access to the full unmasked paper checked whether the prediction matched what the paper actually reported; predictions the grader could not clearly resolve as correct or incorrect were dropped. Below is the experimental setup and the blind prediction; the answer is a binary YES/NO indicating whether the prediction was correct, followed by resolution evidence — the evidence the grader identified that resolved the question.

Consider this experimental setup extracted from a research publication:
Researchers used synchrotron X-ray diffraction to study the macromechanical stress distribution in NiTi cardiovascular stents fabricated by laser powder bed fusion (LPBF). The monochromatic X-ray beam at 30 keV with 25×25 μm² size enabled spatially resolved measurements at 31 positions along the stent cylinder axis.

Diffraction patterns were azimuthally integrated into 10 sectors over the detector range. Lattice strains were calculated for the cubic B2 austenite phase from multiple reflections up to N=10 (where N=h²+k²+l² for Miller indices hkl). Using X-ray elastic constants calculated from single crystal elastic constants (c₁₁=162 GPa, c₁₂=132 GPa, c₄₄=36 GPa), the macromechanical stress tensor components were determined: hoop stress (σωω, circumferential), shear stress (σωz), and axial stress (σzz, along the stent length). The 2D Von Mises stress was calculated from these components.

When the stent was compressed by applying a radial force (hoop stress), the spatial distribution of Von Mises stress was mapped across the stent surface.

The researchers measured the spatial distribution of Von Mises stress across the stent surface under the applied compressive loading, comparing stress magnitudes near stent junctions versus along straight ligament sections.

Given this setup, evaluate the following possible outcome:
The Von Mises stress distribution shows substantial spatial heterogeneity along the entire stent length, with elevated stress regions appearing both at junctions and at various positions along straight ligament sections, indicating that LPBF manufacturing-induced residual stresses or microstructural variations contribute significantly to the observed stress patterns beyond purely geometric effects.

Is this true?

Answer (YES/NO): NO